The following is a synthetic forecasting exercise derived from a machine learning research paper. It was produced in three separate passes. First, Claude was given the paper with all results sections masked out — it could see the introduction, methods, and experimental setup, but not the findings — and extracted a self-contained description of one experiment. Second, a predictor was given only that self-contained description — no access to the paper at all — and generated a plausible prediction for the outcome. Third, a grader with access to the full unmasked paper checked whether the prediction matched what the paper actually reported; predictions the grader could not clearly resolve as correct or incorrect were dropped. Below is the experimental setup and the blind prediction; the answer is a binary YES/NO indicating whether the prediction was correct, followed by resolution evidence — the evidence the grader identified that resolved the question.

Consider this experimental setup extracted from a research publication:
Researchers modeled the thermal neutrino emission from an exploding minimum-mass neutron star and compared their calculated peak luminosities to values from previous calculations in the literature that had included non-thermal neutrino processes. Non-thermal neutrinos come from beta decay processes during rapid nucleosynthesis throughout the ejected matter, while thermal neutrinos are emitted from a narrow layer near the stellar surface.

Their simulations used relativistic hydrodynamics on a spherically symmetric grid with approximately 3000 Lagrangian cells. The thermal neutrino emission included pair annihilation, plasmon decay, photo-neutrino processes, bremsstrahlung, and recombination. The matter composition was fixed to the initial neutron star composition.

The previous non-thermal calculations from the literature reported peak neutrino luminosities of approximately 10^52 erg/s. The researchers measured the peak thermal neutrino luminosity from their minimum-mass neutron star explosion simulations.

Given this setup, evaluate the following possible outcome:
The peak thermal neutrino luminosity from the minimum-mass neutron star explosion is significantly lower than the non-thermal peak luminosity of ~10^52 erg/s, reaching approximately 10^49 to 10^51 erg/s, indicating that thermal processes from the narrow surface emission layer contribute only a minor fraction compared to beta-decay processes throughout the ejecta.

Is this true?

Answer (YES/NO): NO